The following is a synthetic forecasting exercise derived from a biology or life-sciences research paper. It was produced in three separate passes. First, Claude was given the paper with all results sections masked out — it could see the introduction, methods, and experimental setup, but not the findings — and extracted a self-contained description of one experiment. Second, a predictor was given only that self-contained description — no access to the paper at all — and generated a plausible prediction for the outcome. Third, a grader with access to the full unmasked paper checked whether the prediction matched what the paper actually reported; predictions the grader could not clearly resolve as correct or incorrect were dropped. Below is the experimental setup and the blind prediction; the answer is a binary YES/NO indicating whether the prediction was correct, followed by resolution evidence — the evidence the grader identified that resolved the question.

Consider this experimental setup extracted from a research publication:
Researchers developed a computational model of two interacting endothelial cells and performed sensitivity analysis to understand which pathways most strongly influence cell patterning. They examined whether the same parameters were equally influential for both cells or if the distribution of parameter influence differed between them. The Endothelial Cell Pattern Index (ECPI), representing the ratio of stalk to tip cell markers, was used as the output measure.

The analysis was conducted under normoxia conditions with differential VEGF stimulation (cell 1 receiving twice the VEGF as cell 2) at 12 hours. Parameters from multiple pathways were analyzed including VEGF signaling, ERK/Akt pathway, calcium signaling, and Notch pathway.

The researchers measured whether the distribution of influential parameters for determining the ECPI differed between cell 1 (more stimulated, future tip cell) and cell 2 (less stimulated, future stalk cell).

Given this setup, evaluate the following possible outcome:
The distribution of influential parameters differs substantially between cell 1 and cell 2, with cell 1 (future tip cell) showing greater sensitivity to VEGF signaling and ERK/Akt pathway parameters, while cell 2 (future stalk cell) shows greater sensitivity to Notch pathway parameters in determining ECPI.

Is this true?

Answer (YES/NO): NO